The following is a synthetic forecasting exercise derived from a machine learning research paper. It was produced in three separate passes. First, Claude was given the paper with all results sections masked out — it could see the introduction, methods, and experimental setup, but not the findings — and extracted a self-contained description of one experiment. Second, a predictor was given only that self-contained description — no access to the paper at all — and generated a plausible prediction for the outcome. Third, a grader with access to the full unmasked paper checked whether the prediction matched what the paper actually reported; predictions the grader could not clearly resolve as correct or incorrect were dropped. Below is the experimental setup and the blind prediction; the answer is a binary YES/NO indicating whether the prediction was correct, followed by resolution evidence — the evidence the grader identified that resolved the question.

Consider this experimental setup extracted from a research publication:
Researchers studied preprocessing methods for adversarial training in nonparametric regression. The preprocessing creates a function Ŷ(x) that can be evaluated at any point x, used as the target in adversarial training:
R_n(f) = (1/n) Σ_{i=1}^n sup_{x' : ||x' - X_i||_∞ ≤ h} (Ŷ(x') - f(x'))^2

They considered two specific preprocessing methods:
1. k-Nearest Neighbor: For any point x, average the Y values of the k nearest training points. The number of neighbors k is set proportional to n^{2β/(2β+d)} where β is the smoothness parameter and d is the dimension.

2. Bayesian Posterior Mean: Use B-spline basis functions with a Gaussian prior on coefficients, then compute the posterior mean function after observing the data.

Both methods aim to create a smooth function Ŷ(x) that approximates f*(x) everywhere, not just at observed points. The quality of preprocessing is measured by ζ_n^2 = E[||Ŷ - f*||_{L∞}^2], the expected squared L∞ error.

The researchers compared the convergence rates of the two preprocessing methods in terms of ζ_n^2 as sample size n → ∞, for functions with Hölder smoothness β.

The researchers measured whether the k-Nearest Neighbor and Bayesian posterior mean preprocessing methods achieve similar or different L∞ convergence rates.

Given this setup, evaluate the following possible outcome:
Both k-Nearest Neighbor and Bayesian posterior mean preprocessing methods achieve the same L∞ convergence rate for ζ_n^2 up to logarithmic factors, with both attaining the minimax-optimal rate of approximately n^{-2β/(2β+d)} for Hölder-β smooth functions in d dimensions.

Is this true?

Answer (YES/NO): YES